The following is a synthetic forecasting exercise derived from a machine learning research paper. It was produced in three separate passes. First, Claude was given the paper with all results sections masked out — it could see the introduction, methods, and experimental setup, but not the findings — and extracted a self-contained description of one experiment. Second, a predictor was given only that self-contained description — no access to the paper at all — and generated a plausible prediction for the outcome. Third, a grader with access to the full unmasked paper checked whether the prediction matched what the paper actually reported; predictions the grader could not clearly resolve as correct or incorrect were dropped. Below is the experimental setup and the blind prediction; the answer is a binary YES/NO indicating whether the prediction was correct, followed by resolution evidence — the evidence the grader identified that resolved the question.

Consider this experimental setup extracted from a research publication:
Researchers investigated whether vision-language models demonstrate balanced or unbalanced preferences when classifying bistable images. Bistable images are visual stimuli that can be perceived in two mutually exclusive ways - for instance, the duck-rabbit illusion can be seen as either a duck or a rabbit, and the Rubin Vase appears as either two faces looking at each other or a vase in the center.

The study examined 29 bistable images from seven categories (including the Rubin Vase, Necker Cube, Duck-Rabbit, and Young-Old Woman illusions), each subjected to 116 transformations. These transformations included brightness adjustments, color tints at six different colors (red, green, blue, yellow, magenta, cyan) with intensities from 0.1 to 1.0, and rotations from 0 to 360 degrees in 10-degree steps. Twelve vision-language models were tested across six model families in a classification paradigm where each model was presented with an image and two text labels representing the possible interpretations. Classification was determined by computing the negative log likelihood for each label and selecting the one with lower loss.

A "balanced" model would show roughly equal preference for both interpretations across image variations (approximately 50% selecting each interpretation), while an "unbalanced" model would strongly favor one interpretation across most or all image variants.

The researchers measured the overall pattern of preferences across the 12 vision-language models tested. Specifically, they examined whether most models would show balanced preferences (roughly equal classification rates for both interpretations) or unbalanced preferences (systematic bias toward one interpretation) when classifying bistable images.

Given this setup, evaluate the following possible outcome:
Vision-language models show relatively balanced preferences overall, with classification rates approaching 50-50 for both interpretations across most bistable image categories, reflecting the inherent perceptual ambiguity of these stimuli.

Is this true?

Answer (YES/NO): NO